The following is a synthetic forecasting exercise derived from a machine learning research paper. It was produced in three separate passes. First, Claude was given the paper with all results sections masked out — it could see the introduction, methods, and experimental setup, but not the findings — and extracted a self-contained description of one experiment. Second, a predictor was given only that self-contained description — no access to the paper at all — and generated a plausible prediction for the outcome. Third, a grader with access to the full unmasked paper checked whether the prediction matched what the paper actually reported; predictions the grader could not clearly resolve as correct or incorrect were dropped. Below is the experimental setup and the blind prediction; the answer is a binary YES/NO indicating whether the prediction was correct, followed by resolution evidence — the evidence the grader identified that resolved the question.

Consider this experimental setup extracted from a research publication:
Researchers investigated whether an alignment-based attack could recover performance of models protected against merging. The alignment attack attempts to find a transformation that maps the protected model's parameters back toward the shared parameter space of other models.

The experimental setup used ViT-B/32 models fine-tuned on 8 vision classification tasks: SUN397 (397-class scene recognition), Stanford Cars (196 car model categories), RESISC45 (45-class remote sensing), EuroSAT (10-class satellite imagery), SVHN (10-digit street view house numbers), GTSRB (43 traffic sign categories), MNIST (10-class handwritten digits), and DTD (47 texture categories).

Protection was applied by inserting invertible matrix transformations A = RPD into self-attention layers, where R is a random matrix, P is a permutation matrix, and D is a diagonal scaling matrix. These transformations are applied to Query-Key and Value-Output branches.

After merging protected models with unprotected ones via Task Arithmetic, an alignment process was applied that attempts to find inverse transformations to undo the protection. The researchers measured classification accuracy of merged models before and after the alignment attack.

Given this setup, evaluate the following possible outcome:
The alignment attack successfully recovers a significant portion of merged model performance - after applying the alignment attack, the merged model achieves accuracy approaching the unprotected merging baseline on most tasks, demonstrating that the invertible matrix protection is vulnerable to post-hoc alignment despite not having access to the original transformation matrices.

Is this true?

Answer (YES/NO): NO